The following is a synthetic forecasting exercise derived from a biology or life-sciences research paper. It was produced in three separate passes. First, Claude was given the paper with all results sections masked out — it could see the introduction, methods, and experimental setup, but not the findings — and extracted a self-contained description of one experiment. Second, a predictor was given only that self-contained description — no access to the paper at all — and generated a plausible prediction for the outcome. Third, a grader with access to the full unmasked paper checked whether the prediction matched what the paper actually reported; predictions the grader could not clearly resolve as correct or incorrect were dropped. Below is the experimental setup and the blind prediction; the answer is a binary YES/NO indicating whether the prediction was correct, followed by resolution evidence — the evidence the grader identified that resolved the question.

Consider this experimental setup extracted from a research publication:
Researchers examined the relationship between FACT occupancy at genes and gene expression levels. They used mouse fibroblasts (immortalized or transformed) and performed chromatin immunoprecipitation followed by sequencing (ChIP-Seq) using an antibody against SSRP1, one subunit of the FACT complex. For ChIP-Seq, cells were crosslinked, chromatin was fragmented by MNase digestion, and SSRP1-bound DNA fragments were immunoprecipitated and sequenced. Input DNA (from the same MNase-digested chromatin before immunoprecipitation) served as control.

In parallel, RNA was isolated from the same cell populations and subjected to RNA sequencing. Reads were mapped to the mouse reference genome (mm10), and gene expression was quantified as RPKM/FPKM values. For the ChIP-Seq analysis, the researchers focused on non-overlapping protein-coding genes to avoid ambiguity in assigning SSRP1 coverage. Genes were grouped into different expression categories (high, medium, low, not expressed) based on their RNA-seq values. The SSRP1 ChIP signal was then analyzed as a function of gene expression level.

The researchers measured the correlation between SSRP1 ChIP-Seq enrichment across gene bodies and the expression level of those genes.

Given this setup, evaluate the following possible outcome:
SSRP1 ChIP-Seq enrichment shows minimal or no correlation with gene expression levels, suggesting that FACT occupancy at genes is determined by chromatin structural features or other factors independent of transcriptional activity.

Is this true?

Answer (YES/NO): NO